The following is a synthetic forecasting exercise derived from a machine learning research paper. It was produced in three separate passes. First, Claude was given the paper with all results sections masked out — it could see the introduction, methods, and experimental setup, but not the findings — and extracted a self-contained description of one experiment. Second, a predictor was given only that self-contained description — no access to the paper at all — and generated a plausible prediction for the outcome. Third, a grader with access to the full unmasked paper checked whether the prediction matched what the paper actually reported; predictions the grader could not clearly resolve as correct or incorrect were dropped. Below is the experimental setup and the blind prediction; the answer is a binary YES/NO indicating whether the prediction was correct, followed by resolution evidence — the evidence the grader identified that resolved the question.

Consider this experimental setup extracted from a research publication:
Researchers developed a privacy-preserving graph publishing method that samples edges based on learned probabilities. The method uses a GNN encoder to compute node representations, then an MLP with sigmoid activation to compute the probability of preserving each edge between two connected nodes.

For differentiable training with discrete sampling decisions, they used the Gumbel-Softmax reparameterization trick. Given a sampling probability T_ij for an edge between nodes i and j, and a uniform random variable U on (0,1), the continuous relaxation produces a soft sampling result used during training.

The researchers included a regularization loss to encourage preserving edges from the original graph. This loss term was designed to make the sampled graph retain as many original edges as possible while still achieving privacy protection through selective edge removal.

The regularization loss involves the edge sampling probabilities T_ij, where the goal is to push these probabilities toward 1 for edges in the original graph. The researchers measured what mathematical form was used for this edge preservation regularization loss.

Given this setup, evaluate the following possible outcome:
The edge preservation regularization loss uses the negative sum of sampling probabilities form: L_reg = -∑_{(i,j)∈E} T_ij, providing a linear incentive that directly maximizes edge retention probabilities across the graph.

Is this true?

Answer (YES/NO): NO